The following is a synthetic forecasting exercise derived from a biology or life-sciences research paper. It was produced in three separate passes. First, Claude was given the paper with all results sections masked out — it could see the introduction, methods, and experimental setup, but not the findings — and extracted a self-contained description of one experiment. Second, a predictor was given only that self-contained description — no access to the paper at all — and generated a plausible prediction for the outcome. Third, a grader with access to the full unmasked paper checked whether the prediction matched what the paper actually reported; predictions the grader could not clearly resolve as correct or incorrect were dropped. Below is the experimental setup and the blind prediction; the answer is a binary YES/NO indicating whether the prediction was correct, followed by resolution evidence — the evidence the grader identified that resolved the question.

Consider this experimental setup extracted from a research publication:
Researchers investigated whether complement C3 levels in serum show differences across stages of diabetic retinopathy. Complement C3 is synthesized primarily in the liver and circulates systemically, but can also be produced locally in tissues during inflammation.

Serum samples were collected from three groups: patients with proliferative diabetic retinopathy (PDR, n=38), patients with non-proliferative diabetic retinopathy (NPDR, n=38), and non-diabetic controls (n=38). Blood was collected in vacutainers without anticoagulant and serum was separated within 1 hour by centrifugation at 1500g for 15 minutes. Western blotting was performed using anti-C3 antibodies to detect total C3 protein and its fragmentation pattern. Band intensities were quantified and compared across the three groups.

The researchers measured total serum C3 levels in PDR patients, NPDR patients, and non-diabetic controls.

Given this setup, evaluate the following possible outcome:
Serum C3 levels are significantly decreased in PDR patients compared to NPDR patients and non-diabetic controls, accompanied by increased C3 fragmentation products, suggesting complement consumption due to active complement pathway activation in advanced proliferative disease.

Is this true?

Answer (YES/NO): NO